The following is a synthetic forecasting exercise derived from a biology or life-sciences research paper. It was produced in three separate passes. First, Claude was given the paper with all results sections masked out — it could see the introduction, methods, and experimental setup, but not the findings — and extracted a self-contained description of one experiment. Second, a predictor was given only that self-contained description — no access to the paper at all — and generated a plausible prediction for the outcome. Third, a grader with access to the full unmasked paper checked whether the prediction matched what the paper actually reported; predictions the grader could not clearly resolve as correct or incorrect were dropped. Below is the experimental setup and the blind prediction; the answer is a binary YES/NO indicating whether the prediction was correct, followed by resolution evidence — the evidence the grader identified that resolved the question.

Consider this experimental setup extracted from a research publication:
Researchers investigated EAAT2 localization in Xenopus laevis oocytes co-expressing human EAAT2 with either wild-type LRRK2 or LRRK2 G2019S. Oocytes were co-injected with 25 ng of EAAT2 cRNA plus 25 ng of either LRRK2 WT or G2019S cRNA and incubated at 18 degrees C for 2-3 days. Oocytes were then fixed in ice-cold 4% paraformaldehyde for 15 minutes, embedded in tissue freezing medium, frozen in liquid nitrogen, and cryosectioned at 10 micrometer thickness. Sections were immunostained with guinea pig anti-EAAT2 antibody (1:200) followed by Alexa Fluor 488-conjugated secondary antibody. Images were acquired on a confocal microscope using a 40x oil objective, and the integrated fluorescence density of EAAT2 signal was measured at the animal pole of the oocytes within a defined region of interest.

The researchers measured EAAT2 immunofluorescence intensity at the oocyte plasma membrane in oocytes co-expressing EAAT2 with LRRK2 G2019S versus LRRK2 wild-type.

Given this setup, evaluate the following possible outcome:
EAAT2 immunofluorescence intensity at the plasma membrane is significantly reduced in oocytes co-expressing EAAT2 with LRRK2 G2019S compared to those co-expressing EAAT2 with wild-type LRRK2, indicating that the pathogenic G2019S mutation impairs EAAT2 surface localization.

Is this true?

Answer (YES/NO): YES